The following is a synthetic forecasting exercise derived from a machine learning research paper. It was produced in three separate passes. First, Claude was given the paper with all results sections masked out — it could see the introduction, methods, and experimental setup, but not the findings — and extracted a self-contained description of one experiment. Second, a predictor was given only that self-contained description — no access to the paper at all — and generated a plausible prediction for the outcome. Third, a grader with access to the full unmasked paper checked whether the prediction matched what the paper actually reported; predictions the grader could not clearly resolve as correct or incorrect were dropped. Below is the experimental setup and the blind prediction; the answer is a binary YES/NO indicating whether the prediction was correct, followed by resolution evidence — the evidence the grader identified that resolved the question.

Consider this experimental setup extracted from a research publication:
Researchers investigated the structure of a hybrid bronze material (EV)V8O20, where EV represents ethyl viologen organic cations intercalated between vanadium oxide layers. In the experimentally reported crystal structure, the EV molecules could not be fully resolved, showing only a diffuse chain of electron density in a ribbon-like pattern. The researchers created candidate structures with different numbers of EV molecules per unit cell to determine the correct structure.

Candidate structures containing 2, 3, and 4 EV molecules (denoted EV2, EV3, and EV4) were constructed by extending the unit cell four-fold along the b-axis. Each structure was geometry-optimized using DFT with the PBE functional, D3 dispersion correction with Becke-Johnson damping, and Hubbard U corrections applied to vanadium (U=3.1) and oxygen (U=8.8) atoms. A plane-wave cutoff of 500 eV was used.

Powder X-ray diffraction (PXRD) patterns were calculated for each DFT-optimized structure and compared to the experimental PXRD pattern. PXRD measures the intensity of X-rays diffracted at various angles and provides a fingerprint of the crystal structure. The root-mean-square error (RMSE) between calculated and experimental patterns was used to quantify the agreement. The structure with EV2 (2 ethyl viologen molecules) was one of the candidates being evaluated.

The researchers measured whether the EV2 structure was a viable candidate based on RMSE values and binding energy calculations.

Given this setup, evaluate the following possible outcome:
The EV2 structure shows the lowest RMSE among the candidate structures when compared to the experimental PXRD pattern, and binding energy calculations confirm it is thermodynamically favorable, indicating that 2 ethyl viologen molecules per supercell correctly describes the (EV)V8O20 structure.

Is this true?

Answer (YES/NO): NO